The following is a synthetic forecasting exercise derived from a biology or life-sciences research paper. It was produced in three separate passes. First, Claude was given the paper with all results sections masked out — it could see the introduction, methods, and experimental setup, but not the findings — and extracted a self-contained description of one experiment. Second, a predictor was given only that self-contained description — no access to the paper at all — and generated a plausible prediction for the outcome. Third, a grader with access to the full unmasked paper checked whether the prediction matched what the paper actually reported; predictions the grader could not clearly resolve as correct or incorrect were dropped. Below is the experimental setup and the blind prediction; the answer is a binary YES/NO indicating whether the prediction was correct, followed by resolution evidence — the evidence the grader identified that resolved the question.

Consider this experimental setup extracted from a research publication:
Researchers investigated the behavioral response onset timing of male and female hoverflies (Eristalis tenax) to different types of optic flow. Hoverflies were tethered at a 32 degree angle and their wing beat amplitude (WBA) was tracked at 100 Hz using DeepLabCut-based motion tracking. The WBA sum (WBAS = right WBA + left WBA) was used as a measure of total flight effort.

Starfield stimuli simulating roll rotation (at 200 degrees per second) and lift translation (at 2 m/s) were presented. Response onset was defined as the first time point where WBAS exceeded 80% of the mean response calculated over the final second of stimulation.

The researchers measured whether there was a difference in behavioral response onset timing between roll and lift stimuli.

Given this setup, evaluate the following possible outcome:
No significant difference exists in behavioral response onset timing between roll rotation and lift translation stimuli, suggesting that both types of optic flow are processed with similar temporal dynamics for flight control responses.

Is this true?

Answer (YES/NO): NO